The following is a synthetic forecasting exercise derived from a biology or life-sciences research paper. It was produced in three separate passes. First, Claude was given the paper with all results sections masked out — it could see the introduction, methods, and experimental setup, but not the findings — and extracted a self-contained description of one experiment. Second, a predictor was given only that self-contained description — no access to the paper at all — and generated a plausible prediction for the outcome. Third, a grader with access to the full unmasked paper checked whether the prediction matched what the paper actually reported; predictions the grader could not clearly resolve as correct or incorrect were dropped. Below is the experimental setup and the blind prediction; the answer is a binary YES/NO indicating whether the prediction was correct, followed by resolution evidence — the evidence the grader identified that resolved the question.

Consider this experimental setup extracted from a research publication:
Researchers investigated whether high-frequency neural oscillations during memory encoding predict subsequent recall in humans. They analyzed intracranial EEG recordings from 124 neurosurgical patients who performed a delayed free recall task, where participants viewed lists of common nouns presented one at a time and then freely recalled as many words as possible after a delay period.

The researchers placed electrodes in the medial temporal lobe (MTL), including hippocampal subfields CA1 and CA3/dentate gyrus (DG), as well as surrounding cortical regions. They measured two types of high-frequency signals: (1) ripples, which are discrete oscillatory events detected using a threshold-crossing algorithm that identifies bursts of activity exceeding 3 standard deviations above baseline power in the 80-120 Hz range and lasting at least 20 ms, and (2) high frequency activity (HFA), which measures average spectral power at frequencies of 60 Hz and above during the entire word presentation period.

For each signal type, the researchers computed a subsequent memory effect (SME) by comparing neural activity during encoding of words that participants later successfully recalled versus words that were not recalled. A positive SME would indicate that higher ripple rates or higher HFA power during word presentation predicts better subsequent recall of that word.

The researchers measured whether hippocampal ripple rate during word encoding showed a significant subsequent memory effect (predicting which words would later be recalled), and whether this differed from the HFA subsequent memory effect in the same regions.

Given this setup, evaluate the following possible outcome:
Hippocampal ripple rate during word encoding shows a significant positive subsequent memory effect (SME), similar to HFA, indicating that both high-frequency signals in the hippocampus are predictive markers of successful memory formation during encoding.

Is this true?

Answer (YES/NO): NO